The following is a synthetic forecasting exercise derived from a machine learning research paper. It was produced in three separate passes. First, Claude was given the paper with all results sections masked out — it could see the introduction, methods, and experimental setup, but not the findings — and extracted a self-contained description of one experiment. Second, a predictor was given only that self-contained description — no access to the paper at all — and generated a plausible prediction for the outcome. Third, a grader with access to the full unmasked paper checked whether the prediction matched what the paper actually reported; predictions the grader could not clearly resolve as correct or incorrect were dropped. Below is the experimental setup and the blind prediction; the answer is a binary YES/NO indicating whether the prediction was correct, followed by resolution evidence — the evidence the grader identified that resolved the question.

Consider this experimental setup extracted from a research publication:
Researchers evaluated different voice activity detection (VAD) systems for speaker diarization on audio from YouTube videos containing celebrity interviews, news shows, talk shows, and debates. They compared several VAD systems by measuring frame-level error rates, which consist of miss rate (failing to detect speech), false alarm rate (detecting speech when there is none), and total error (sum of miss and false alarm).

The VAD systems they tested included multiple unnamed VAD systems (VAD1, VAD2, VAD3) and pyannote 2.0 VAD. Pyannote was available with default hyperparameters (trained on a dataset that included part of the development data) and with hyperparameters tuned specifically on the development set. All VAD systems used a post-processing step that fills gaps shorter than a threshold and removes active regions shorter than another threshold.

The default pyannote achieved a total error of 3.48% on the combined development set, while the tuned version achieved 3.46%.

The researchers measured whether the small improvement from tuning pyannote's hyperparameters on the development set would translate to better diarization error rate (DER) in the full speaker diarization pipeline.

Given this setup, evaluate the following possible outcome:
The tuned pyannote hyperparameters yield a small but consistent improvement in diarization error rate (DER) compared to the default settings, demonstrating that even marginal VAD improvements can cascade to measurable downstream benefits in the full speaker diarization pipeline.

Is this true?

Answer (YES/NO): NO